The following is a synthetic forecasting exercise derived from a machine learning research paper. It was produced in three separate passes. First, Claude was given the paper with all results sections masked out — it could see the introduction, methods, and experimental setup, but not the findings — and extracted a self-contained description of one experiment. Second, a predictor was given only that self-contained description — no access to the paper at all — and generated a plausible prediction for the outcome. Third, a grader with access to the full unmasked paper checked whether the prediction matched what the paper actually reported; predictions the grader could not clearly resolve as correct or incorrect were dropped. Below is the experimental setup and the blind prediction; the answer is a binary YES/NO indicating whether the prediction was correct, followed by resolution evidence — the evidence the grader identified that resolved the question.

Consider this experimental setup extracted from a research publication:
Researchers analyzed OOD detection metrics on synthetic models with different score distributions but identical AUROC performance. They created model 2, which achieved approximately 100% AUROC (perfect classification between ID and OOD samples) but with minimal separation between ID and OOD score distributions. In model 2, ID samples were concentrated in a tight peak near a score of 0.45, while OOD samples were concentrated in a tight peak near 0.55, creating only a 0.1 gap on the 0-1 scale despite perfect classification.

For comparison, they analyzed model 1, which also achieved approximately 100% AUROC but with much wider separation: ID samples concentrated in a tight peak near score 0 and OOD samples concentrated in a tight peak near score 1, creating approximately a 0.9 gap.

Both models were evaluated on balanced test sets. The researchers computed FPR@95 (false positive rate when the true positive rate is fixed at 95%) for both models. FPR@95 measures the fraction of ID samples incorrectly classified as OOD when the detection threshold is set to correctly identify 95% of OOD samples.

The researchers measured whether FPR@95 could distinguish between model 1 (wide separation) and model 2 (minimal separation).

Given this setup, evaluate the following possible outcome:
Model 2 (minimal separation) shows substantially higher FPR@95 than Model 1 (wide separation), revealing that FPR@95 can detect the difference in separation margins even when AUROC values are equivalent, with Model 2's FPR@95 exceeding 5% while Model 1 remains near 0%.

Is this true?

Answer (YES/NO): NO